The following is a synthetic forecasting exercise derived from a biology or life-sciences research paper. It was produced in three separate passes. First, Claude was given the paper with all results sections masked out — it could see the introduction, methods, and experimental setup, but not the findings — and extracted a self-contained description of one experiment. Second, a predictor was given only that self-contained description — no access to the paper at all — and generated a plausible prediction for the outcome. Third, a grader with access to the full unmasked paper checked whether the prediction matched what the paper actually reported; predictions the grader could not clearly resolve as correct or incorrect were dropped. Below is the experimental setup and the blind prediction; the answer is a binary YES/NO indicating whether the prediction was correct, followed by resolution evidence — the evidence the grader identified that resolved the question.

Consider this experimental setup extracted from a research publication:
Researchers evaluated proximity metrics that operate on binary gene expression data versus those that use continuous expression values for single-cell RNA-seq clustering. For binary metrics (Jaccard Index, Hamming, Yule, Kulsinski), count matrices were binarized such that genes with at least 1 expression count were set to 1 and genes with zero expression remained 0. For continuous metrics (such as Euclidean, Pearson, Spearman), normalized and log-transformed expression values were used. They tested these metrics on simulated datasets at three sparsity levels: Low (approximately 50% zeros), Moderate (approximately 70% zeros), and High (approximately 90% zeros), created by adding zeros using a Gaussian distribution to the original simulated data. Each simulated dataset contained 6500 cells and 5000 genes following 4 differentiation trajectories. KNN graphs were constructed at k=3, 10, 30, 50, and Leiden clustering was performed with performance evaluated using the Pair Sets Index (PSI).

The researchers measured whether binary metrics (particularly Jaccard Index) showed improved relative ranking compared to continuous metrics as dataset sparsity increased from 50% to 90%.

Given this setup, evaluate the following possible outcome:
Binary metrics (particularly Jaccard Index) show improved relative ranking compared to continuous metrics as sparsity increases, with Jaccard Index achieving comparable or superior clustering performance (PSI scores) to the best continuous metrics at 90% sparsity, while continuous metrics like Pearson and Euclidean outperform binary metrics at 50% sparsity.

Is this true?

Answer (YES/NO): NO